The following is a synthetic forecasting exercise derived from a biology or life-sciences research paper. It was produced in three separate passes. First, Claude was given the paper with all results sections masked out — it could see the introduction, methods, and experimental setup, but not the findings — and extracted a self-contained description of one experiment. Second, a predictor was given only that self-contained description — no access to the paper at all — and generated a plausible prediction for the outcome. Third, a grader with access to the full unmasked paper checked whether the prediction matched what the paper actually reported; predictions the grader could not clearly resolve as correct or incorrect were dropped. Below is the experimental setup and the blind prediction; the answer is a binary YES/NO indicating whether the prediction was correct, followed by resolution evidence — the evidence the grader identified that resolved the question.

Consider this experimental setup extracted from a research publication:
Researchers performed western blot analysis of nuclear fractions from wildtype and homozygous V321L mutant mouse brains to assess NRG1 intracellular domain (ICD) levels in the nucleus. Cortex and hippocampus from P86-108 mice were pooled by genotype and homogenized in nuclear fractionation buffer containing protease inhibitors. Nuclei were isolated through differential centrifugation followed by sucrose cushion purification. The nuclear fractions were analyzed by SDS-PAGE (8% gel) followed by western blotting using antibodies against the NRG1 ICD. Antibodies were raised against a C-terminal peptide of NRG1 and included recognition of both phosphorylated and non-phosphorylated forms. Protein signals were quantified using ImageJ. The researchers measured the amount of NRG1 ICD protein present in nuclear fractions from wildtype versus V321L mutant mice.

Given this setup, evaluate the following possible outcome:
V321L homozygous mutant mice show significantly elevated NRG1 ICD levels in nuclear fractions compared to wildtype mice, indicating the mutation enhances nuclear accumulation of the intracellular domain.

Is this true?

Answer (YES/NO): NO